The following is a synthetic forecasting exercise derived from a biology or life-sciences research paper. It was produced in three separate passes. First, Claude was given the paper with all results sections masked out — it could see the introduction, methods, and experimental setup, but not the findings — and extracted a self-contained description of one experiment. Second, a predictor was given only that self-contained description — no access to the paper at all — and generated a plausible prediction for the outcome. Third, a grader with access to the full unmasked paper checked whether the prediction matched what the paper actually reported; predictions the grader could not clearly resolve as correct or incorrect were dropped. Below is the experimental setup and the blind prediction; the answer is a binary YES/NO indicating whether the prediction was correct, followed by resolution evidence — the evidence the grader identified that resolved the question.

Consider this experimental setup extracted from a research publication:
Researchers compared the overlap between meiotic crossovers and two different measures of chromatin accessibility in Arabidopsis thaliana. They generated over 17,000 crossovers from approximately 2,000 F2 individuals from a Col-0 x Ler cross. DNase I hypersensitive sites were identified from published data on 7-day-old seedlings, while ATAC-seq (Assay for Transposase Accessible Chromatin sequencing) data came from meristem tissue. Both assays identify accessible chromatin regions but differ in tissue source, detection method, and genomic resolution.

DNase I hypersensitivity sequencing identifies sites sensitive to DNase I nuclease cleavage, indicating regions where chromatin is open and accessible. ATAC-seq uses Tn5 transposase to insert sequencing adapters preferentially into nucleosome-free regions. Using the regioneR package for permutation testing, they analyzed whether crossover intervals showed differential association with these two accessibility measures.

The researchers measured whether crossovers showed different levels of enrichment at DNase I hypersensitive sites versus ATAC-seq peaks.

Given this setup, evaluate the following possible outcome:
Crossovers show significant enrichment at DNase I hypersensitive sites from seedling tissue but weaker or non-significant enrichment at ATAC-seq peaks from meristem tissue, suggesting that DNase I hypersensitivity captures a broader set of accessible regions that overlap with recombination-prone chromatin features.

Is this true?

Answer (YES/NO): NO